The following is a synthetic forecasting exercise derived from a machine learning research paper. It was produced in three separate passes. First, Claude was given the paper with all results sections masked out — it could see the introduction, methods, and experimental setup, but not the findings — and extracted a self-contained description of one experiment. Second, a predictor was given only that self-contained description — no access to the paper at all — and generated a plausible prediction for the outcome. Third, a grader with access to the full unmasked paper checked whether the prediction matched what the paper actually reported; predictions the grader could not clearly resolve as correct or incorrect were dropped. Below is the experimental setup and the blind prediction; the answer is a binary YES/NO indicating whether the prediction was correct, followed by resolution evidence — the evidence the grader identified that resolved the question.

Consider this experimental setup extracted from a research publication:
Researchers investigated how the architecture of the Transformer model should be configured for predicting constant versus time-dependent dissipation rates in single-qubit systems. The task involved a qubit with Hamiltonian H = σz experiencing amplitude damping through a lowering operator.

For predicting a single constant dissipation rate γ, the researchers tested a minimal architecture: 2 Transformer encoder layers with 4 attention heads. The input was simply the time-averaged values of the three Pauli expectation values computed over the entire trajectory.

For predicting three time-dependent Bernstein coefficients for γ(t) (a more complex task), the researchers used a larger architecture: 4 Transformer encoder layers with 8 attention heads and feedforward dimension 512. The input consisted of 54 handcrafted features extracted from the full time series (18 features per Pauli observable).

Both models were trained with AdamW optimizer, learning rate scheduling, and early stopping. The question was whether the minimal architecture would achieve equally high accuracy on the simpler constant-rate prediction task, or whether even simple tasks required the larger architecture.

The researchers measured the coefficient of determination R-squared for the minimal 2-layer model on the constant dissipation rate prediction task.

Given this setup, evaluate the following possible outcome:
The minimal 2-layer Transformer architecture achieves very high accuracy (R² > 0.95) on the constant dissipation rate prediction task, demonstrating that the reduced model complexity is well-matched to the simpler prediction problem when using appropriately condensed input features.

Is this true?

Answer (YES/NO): YES